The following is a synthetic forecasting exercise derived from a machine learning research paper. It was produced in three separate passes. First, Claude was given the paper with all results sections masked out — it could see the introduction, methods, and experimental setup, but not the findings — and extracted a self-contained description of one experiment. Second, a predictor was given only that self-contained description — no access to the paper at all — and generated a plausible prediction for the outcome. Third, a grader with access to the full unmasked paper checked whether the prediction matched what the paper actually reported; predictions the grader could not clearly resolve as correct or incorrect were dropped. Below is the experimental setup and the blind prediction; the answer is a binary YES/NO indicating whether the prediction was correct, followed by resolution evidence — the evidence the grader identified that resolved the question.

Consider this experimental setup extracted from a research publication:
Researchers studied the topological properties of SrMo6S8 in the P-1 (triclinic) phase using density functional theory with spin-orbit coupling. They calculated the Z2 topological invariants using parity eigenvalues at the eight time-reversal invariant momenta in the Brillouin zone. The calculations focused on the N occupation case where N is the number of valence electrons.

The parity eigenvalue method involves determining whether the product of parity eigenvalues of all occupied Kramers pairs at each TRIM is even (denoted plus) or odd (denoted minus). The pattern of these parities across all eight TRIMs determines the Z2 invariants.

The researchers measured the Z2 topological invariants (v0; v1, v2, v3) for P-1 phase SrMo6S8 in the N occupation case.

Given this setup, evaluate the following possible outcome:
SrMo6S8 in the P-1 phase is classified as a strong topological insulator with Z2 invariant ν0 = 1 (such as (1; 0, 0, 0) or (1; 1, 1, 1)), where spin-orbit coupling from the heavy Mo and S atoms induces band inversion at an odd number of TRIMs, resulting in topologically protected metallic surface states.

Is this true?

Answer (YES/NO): YES